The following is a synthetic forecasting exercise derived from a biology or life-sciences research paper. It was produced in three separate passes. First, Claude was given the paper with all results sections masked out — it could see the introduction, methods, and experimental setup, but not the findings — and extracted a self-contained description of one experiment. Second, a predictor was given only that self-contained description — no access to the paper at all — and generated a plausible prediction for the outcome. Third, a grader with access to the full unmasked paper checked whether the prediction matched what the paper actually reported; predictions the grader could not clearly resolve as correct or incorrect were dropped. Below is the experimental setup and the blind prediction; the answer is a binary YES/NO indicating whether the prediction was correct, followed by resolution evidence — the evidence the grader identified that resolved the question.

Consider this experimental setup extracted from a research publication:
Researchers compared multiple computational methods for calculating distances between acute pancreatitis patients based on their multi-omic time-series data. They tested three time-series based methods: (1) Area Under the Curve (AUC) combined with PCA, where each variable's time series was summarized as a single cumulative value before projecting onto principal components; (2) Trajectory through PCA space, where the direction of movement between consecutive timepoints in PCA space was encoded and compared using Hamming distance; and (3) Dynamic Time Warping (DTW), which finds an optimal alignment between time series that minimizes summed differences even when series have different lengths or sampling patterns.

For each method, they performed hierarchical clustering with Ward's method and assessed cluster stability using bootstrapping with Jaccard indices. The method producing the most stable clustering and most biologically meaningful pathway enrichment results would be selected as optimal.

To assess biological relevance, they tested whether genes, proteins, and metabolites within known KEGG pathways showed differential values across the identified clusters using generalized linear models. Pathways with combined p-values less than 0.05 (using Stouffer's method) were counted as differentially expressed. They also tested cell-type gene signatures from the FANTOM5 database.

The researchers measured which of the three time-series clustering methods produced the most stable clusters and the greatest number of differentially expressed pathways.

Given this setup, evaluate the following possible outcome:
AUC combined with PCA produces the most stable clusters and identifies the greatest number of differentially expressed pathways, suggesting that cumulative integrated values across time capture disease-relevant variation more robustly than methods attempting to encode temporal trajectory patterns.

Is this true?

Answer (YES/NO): YES